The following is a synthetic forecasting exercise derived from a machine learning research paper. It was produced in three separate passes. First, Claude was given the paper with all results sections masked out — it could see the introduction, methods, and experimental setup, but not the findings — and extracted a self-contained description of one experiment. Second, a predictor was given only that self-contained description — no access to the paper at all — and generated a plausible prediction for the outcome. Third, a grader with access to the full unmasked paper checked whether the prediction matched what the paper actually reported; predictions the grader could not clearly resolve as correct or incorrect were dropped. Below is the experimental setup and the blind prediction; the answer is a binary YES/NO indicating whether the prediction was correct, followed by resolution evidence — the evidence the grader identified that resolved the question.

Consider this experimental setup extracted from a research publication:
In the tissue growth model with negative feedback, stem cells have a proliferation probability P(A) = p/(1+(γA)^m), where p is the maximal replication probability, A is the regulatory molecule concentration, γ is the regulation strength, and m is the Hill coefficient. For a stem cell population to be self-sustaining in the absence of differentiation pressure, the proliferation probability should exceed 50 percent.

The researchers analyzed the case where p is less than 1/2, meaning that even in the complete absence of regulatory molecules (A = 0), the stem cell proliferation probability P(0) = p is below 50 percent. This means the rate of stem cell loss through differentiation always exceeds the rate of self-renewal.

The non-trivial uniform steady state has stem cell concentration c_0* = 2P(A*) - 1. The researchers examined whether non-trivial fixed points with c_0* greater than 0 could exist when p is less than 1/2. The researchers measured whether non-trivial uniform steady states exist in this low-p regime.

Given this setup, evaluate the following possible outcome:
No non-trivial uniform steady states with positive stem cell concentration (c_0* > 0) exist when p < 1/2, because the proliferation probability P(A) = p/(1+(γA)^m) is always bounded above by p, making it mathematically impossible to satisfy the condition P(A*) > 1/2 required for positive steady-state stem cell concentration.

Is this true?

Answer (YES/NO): YES